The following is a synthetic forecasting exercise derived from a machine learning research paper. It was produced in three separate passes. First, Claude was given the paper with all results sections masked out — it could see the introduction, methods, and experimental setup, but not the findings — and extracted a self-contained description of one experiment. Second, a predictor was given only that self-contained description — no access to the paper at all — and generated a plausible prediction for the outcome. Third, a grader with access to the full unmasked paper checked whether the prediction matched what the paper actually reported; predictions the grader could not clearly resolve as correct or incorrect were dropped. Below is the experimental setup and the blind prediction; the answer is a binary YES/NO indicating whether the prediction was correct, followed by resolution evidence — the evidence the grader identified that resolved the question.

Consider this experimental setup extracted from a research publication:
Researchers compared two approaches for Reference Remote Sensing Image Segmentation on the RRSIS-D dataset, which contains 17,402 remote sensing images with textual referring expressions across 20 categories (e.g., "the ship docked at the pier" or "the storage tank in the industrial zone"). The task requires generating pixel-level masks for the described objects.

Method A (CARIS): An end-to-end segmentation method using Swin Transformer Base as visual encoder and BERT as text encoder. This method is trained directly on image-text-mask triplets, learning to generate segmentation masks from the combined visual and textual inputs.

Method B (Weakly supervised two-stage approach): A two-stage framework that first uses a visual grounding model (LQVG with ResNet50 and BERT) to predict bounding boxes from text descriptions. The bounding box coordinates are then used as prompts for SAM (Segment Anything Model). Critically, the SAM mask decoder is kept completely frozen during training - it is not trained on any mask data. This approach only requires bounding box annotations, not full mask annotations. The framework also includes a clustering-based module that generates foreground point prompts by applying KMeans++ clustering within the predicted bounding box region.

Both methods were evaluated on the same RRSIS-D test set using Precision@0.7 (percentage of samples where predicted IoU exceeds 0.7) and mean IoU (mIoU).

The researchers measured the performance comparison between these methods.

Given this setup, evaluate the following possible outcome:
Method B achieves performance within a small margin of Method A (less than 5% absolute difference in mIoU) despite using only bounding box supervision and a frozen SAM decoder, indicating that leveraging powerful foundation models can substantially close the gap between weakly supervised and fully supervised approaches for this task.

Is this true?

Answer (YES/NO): NO